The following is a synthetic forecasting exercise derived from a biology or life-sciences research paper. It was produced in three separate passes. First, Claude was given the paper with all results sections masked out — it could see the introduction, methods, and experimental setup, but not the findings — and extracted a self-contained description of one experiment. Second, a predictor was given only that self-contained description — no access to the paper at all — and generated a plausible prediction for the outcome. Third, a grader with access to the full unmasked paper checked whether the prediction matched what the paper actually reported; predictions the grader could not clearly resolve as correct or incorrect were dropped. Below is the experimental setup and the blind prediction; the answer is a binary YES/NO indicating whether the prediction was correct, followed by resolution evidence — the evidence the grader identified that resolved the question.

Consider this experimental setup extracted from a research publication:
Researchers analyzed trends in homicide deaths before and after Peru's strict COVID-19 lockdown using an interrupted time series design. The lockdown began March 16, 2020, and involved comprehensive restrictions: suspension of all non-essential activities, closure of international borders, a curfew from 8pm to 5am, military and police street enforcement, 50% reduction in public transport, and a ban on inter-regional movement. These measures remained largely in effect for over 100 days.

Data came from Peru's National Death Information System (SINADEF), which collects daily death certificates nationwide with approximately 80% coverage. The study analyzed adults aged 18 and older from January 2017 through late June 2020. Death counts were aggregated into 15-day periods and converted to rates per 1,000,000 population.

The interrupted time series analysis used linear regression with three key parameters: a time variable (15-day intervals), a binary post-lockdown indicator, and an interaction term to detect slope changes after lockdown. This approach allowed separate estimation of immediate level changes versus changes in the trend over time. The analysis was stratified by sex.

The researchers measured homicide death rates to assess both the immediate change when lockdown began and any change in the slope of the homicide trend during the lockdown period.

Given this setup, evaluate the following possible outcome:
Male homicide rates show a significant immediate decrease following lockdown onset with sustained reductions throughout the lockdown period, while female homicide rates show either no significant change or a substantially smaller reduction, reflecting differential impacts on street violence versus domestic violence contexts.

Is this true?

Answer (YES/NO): YES